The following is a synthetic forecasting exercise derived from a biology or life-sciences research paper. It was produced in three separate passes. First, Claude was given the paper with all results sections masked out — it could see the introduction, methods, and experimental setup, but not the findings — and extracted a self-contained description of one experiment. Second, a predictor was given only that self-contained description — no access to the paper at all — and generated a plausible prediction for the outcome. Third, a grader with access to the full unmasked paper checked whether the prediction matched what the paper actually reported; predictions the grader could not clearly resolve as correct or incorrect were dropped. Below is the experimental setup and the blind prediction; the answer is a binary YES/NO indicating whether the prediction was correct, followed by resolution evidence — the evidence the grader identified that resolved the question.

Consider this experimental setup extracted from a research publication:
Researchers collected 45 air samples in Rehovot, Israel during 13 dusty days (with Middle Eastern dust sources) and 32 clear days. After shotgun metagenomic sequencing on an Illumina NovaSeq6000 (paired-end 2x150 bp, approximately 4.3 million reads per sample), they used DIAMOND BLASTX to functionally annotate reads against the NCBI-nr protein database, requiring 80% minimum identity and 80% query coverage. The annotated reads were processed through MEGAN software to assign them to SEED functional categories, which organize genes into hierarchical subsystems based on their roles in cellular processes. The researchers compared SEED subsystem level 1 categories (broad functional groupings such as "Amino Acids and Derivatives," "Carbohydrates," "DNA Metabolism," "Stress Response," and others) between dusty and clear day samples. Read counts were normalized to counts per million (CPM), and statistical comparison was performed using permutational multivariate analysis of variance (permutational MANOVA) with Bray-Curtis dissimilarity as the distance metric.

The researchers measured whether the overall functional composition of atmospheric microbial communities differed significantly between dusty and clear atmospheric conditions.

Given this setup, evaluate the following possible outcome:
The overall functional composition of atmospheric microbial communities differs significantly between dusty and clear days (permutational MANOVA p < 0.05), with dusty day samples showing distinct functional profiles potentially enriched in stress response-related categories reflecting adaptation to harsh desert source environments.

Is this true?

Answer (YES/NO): YES